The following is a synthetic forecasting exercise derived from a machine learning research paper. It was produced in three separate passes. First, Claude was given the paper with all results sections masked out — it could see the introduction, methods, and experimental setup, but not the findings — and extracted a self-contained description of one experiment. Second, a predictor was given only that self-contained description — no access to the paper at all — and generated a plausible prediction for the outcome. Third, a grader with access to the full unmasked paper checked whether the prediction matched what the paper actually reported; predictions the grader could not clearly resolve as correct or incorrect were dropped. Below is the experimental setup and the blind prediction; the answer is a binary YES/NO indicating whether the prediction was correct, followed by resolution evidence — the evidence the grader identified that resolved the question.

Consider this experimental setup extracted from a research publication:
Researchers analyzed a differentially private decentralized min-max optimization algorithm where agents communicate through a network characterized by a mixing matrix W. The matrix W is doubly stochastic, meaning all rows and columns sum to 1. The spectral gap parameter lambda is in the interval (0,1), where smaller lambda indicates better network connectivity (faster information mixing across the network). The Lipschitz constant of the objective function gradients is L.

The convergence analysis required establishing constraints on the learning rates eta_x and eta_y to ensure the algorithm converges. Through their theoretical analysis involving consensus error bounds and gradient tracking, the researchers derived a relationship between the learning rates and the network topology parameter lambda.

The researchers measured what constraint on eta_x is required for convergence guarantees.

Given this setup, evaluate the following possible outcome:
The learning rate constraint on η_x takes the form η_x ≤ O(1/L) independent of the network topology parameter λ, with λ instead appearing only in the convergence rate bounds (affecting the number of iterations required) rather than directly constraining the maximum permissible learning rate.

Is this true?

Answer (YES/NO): NO